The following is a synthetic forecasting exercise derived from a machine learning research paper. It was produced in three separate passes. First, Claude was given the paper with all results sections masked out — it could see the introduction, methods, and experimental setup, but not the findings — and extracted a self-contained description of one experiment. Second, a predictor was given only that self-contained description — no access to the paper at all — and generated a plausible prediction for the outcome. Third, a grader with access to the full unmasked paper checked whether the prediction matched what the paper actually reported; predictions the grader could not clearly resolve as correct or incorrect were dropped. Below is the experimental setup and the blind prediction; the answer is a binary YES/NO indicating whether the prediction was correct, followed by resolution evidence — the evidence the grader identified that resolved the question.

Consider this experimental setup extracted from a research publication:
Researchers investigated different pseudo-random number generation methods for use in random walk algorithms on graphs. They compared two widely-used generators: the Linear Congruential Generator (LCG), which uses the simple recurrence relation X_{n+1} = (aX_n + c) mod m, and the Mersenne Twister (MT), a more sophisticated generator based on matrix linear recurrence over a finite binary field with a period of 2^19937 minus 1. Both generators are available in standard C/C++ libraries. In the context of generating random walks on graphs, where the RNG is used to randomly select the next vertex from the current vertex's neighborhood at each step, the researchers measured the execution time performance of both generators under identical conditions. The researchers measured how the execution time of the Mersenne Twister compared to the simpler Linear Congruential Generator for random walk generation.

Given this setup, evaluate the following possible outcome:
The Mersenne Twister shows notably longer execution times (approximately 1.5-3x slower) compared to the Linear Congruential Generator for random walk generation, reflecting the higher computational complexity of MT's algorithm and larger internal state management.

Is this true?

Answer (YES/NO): NO